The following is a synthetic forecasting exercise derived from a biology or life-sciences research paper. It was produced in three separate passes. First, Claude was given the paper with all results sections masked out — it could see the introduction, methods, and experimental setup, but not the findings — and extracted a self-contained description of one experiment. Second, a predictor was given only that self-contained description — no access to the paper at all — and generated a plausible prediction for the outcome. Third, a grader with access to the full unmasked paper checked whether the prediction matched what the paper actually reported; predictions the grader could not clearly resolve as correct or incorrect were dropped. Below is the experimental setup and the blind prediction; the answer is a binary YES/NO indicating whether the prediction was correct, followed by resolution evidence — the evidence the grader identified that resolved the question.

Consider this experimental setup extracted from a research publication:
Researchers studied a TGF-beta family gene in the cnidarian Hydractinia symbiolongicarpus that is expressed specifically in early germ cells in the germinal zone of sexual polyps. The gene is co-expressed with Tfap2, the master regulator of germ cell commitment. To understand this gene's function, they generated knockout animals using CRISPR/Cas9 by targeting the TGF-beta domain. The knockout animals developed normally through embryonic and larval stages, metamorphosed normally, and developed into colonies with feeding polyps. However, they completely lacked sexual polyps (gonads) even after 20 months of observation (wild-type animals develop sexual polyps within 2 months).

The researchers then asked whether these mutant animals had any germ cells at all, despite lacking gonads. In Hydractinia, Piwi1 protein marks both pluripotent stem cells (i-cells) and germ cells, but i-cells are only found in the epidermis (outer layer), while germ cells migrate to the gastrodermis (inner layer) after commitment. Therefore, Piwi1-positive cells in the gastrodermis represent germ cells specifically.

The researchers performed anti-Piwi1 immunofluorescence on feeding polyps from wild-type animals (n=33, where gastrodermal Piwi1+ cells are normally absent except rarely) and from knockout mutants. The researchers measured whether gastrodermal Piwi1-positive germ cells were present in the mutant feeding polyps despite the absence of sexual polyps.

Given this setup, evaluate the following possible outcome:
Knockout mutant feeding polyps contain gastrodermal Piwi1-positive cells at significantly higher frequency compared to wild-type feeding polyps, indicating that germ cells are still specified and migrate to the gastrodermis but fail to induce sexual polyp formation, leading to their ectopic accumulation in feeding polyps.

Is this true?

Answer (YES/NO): YES